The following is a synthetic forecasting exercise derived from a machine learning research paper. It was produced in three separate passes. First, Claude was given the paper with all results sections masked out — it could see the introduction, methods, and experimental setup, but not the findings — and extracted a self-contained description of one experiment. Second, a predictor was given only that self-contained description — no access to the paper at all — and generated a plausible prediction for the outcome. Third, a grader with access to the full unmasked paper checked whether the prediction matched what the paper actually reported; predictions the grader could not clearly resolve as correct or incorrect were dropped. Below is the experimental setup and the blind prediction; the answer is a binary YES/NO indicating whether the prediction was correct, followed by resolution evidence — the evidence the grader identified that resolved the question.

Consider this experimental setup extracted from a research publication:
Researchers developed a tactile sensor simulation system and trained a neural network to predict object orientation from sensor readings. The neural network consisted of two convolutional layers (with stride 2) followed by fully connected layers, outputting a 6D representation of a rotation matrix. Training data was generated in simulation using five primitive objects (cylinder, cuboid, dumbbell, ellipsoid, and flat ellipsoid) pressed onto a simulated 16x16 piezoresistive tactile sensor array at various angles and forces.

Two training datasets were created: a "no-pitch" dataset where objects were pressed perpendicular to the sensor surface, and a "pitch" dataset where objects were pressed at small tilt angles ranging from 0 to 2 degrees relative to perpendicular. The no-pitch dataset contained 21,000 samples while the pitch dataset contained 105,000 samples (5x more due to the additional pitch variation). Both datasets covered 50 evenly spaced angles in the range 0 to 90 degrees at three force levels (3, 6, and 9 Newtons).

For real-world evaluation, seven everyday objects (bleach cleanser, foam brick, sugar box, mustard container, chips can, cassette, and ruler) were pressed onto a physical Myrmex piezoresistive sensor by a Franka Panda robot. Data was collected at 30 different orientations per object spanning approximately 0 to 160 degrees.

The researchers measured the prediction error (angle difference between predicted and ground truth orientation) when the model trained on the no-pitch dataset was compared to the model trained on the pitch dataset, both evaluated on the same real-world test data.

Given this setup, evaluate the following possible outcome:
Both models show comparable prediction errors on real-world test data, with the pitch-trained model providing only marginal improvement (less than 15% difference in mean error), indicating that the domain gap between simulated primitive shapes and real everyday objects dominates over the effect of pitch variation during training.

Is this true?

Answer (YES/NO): NO